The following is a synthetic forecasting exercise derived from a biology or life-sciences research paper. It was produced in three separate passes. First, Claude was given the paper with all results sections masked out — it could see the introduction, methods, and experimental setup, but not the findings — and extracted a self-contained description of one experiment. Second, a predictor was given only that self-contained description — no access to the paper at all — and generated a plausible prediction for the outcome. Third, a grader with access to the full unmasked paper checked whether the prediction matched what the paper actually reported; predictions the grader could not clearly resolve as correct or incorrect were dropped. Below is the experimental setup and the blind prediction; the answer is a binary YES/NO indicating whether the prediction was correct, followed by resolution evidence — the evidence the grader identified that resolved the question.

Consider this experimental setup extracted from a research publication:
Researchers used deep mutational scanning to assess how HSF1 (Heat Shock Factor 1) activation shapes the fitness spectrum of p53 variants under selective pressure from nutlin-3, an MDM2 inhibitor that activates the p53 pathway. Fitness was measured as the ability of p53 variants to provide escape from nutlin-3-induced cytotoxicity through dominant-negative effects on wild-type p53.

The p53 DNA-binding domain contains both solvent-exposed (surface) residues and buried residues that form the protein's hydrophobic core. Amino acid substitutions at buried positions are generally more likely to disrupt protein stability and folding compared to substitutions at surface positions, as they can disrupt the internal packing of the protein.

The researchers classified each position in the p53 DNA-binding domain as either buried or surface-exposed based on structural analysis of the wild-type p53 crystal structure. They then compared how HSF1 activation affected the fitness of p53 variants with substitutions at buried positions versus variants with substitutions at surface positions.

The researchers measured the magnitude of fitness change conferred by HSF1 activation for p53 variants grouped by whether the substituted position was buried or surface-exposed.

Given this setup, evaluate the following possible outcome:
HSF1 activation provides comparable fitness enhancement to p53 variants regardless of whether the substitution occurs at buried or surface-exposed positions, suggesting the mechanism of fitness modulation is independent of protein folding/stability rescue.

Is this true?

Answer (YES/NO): NO